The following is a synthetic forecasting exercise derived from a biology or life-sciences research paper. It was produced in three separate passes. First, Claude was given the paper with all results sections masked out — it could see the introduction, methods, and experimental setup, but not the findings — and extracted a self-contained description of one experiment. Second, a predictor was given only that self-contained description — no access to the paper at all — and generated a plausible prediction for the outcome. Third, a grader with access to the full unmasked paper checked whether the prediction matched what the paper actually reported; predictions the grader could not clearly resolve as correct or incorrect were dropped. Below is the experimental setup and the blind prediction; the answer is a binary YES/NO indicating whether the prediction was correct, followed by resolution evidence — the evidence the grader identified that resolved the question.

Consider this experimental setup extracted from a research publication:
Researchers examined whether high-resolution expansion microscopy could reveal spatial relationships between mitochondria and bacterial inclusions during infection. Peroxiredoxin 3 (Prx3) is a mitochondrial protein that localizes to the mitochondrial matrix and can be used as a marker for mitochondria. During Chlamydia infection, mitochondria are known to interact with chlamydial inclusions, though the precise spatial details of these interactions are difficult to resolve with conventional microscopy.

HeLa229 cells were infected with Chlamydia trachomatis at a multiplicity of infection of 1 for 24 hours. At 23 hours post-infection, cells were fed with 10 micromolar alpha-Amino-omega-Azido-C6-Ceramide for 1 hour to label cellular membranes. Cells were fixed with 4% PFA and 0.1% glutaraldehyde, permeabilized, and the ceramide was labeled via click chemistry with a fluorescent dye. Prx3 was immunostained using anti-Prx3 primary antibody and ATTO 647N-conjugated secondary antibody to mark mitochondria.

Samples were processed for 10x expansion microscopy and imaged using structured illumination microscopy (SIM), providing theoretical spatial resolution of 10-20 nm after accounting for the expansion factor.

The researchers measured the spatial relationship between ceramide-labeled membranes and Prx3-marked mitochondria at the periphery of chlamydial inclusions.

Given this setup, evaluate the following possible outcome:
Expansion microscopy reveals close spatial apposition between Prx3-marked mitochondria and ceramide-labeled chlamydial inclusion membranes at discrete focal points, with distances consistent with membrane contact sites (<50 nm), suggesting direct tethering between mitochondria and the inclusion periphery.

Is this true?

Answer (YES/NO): NO